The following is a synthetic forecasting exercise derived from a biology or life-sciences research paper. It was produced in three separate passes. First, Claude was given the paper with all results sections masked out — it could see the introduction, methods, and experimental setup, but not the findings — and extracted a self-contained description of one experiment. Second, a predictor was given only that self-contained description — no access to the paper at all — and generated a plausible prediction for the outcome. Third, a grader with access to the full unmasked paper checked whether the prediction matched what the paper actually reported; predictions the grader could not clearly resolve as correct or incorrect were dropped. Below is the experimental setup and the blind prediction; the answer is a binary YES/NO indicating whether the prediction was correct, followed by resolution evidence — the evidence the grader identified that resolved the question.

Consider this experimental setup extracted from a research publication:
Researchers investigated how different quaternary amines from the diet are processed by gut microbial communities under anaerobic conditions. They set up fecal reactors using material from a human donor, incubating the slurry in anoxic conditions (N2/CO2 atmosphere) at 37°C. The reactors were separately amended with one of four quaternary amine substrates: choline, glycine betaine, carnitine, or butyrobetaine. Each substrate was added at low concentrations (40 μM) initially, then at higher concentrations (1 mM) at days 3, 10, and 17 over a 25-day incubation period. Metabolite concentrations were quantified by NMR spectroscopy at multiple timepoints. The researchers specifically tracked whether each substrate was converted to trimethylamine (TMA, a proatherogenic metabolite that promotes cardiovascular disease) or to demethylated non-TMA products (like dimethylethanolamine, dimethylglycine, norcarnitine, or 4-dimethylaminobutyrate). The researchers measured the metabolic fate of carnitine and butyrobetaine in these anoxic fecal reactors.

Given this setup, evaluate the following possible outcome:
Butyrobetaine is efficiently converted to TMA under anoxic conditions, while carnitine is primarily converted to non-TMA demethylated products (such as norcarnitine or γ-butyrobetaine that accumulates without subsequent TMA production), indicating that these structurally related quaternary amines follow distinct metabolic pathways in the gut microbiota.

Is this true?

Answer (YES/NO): NO